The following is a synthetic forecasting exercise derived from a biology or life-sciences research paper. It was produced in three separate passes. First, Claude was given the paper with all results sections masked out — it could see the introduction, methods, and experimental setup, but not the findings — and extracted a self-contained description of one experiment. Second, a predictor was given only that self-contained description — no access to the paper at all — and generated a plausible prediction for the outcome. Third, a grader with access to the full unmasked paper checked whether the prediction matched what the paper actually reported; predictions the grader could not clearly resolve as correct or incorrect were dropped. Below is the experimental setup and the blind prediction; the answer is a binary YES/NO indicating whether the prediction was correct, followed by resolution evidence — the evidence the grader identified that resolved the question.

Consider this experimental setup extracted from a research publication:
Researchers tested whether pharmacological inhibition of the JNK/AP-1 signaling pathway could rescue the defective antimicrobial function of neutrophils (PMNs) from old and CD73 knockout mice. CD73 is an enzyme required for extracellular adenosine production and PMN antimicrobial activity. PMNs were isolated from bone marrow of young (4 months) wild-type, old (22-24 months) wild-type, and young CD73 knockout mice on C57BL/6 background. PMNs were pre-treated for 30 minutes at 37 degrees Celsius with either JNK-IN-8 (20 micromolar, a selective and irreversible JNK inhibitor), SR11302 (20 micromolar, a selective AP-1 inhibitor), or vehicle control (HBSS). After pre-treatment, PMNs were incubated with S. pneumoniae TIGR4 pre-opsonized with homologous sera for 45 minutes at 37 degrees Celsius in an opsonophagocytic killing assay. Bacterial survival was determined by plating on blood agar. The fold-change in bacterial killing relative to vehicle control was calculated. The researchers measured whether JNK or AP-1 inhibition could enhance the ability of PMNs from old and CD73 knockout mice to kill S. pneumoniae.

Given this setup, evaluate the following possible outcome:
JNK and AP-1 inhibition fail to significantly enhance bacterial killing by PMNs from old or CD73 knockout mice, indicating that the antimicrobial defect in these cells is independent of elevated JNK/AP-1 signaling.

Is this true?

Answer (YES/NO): NO